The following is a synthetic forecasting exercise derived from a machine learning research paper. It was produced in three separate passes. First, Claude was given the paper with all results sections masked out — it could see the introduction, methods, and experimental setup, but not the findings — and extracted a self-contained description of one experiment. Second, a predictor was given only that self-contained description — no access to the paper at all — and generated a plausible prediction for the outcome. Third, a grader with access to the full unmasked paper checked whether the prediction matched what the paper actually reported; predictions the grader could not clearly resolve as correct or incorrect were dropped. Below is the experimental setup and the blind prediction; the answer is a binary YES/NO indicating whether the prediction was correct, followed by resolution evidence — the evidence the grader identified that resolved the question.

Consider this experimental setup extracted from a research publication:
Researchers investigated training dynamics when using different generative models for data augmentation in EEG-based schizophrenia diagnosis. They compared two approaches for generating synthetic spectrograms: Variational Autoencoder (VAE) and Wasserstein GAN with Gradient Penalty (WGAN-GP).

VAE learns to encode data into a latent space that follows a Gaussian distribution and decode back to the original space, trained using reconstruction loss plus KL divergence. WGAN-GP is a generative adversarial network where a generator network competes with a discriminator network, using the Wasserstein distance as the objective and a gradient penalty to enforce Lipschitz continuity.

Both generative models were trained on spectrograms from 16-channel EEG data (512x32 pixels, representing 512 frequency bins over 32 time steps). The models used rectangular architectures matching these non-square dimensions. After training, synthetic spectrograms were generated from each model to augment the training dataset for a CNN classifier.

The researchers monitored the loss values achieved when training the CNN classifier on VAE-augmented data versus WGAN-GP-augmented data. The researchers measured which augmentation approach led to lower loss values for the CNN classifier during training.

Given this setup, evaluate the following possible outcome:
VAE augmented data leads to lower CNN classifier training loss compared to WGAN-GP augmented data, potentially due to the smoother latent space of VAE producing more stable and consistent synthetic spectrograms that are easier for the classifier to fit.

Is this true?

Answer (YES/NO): YES